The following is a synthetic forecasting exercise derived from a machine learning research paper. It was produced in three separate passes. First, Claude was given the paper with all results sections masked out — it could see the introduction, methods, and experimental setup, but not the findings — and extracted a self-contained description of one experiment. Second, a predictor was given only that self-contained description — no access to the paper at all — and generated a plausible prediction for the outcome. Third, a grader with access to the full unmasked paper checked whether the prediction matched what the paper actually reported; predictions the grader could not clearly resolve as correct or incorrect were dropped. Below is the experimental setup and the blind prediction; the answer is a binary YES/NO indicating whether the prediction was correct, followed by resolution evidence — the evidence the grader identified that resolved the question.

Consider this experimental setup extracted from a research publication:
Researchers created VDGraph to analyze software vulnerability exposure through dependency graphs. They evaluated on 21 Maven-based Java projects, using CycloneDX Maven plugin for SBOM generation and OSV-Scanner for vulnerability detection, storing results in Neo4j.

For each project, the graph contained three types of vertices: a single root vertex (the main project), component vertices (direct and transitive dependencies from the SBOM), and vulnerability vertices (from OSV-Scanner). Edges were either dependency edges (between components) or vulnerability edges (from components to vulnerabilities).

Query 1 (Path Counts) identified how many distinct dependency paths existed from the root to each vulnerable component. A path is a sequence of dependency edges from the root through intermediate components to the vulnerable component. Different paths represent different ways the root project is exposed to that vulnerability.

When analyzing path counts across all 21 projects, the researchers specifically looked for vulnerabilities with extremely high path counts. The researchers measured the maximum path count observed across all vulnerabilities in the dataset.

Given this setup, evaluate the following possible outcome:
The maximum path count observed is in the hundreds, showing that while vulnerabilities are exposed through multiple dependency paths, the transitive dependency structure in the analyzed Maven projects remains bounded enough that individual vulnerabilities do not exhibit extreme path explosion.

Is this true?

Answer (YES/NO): NO